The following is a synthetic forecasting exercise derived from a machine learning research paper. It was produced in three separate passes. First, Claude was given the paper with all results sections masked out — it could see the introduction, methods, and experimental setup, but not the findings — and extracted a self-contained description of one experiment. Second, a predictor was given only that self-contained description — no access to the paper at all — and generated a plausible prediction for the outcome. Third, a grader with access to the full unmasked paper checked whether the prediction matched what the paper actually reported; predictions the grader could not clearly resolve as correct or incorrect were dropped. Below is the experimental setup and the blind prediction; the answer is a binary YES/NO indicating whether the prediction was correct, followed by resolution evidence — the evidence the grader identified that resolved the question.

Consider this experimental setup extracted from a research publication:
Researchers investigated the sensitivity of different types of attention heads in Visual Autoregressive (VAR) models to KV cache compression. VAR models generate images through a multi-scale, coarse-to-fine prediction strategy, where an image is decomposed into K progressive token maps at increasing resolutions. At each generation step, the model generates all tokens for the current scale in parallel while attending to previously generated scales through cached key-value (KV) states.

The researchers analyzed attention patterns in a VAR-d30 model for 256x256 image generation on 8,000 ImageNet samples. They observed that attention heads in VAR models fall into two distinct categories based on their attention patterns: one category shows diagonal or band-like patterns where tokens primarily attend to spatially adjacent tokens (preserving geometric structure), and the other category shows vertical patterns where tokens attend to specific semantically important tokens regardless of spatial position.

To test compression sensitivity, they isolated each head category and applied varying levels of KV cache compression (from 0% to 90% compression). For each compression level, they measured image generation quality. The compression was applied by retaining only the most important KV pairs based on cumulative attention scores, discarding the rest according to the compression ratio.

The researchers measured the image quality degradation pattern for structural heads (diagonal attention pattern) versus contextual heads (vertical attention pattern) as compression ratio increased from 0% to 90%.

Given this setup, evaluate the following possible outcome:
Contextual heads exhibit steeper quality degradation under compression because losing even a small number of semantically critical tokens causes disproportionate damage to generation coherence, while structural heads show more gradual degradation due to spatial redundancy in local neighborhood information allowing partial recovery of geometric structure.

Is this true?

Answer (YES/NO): NO